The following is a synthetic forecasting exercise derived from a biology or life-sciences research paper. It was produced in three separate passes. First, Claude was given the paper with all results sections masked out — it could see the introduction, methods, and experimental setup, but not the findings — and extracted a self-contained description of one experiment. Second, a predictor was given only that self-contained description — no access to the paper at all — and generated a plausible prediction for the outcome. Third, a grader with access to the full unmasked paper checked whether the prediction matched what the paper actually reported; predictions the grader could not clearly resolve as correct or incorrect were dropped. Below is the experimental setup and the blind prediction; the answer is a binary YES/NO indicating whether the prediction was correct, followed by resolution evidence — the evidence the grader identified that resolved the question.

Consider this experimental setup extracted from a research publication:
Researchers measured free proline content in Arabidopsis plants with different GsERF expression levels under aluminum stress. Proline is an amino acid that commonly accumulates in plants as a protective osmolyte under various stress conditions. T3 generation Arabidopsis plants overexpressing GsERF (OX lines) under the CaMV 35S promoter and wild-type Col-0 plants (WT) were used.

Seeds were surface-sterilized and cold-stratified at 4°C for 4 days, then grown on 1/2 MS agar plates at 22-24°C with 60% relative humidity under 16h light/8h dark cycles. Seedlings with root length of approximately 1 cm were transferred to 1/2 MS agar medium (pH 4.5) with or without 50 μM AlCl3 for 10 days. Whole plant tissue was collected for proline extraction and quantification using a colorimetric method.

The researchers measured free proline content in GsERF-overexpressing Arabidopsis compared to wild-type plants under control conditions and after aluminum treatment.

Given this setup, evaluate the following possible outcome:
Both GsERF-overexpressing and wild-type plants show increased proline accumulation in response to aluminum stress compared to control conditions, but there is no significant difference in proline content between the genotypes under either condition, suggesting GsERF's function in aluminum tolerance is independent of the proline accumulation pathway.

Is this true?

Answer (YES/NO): NO